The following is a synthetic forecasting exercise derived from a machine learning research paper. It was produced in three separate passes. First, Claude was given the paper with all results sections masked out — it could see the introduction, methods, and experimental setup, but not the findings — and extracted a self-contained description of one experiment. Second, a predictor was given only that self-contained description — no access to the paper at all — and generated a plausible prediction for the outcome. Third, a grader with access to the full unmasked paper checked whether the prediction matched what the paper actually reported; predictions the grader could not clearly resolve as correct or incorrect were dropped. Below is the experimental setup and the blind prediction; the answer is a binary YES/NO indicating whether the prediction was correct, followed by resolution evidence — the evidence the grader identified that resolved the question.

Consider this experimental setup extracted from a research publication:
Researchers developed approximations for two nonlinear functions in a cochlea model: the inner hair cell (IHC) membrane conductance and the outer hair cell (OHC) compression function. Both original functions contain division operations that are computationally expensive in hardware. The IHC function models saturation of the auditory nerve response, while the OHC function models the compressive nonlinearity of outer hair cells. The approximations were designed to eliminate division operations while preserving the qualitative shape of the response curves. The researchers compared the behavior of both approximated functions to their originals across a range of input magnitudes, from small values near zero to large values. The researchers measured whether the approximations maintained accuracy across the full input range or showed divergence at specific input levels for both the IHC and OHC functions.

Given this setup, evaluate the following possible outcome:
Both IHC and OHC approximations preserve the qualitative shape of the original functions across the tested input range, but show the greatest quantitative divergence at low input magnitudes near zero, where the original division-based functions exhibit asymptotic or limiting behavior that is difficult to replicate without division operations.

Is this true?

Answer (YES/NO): NO